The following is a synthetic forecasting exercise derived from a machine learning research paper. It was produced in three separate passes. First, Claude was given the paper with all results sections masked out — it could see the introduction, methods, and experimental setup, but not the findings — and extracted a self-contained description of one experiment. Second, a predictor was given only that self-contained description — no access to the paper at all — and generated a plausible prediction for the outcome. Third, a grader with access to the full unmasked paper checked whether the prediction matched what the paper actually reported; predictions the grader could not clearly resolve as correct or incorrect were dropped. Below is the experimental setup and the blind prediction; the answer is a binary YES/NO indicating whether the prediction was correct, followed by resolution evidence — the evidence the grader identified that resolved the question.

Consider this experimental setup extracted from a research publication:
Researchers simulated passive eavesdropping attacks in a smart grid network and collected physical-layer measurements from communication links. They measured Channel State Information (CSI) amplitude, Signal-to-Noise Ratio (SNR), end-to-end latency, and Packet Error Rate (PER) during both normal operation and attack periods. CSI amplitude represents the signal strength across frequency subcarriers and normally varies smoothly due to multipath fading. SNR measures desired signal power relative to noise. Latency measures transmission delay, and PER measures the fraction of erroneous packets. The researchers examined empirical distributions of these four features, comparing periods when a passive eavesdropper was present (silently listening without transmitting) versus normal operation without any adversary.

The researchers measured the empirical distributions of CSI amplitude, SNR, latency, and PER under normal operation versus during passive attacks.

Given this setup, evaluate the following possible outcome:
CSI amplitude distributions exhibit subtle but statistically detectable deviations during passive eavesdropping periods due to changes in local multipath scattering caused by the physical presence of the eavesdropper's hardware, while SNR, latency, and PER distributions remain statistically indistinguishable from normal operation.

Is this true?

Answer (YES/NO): NO